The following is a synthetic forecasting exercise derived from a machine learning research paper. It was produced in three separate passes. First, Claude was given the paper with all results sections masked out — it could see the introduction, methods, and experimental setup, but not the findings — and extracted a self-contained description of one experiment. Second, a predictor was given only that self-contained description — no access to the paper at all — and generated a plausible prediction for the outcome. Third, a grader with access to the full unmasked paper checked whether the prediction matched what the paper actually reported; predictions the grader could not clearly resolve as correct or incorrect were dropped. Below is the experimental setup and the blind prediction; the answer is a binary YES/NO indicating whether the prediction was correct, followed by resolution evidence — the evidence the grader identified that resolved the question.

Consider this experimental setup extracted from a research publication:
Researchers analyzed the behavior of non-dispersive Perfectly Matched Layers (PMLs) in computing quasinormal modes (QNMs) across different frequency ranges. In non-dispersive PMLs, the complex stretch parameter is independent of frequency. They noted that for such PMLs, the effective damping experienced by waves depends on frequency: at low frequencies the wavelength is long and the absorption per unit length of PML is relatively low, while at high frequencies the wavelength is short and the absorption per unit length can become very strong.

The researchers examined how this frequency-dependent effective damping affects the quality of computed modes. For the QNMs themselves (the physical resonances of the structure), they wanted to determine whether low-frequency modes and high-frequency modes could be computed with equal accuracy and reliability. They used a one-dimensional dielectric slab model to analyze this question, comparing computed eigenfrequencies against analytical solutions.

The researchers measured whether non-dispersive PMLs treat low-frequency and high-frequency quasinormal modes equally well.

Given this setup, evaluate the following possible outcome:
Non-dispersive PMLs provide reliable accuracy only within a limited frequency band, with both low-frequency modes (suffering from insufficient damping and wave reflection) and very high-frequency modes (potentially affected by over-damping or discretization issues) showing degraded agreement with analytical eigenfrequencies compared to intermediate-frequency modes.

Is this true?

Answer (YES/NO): NO